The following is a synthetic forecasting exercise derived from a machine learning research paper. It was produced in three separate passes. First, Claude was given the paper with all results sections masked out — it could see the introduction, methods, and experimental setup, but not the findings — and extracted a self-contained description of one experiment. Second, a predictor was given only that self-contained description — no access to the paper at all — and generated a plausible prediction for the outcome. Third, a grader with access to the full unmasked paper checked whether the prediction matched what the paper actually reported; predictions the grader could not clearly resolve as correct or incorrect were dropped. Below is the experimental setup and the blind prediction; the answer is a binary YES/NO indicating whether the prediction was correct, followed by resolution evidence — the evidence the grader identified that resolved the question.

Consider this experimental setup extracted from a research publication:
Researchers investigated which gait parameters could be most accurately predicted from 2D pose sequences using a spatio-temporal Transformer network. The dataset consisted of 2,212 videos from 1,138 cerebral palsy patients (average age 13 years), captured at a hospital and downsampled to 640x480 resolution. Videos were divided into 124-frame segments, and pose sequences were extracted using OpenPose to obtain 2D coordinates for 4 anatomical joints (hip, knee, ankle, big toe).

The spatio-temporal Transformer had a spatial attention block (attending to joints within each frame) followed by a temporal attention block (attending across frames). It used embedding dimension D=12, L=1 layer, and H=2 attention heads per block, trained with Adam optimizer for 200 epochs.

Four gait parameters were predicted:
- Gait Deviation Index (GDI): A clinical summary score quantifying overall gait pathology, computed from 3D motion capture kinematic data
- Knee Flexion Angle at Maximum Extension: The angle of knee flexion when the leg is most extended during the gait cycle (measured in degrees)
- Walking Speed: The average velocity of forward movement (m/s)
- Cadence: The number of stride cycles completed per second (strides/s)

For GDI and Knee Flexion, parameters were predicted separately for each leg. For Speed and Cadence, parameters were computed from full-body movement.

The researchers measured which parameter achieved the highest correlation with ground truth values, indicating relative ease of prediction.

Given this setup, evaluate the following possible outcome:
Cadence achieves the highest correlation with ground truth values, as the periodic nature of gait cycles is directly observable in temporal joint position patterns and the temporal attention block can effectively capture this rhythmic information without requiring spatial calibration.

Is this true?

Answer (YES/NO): NO